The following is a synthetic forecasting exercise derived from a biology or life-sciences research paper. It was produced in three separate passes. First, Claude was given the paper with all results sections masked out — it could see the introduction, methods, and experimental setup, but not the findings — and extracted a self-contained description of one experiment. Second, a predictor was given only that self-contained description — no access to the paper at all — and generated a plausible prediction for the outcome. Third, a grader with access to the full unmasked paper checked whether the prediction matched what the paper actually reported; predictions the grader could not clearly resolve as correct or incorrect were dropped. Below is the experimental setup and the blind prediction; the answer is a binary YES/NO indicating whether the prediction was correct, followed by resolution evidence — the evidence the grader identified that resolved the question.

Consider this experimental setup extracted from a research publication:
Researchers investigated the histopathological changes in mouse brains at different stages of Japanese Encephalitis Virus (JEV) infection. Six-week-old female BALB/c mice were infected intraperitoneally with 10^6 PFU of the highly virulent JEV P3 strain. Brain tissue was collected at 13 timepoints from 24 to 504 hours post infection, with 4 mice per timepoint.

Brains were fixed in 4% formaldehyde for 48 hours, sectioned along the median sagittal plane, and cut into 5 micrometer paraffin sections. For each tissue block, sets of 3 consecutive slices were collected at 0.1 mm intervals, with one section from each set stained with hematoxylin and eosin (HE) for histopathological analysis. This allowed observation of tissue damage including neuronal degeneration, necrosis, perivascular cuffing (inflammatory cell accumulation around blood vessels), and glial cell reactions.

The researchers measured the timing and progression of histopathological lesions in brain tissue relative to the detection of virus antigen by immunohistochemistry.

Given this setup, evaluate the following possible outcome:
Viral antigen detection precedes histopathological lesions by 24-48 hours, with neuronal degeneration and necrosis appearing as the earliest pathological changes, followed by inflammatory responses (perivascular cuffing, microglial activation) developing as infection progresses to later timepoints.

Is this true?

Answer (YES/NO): NO